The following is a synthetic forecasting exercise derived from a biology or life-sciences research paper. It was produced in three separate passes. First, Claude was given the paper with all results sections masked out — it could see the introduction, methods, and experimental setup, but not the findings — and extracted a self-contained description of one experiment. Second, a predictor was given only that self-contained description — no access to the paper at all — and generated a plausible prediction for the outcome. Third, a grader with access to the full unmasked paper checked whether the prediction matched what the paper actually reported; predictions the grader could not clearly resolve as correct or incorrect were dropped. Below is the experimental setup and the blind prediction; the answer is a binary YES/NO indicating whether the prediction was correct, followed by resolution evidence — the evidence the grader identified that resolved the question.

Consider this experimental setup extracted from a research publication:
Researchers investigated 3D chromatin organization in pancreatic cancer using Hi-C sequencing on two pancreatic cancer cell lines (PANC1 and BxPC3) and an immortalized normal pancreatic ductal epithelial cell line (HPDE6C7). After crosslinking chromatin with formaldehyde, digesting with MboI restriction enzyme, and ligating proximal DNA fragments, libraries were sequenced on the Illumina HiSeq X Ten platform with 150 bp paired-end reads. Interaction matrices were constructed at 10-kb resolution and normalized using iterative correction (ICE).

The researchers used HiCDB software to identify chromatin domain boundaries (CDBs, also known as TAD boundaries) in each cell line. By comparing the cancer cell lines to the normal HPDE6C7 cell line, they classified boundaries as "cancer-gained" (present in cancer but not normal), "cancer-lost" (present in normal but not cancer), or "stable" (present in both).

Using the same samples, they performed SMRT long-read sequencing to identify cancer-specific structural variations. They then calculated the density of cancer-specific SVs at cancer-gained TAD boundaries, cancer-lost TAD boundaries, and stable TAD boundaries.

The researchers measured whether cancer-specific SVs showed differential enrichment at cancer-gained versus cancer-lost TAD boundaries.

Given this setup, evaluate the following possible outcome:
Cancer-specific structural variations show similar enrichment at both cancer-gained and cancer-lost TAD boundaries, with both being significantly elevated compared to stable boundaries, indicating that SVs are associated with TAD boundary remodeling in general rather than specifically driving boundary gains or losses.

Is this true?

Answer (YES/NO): NO